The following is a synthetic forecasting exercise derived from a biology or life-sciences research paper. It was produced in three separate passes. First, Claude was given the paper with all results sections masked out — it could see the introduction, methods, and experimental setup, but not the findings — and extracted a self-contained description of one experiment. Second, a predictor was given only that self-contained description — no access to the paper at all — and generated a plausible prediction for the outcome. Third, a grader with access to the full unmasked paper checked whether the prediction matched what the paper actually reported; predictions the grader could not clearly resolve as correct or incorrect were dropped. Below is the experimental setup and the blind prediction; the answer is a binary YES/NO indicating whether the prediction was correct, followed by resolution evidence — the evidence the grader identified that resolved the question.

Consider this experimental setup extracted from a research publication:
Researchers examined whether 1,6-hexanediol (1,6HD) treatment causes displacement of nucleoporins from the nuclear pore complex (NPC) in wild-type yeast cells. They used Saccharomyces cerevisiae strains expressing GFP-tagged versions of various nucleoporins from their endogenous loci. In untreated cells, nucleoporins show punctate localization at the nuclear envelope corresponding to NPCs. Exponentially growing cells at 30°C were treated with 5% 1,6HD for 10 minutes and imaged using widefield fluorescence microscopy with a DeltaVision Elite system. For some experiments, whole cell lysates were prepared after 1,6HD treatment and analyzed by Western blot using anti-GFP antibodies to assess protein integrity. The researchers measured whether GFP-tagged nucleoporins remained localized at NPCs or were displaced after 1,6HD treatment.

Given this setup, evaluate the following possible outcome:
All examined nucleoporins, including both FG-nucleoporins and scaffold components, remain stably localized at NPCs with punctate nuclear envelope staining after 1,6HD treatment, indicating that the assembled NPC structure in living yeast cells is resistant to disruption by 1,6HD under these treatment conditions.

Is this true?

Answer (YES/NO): YES